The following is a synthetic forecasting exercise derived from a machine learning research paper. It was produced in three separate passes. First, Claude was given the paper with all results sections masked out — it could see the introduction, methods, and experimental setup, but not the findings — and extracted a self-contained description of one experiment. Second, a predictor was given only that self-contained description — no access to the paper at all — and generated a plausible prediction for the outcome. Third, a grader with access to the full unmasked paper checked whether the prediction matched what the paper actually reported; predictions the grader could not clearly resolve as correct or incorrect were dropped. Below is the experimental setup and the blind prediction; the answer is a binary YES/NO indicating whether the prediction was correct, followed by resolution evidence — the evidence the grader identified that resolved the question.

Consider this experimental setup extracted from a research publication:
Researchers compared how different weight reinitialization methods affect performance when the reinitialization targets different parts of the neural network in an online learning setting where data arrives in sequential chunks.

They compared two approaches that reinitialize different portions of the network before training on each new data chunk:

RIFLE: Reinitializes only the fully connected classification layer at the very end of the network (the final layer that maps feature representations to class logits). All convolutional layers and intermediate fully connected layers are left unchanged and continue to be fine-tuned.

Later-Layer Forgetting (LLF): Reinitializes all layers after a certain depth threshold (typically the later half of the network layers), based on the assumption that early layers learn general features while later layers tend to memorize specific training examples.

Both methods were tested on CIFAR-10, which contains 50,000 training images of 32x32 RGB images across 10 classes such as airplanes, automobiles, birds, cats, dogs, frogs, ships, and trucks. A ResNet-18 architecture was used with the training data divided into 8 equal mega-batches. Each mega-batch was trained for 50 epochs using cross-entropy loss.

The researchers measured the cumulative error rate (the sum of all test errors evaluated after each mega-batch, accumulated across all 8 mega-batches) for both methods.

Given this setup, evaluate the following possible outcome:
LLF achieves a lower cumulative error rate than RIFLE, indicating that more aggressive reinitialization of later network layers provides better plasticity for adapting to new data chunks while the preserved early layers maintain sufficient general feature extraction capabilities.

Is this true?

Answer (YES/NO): YES